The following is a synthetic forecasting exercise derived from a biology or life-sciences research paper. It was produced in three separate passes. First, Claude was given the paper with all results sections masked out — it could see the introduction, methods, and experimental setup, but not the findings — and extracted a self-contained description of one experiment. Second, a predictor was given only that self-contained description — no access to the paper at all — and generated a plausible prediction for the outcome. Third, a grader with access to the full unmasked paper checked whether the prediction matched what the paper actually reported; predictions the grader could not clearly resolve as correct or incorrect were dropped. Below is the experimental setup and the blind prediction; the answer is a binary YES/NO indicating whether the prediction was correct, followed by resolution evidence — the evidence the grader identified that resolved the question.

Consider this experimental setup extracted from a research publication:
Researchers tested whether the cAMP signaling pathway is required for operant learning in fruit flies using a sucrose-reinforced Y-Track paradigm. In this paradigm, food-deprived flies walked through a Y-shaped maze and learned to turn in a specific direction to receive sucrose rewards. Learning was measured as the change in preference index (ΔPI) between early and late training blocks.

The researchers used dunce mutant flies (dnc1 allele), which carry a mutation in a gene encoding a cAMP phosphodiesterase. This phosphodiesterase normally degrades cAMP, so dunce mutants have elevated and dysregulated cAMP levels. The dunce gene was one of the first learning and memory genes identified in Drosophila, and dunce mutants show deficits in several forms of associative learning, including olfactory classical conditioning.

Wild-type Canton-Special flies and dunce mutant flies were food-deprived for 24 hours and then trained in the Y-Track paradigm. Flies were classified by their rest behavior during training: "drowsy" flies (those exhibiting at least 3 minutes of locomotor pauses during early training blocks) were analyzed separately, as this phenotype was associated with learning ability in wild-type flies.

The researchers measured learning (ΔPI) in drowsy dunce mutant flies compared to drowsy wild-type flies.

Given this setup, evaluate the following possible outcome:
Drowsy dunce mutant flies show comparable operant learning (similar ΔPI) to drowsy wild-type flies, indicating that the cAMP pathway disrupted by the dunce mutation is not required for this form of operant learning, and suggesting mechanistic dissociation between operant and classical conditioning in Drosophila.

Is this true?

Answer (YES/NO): NO